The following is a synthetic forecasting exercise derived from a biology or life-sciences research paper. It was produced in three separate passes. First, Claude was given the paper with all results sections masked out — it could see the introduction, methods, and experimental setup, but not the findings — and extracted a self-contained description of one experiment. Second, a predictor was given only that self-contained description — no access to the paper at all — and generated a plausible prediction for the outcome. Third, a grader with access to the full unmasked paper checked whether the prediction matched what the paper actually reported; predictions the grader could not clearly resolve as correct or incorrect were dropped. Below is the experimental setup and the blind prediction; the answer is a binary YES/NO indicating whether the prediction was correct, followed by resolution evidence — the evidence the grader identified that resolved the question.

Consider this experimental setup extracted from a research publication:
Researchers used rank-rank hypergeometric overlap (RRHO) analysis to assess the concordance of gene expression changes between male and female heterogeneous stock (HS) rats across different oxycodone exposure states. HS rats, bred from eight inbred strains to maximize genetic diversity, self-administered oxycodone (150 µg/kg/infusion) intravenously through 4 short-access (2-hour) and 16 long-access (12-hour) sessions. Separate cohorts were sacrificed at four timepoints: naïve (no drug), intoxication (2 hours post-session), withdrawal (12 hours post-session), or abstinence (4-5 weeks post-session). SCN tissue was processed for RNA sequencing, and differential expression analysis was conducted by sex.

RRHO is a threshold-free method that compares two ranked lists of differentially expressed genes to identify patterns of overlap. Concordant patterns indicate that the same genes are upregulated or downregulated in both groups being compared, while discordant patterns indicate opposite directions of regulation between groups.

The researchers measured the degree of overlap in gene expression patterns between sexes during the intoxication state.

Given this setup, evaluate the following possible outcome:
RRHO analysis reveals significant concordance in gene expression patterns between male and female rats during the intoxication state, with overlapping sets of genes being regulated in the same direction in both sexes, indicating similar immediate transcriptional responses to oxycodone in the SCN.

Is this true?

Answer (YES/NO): YES